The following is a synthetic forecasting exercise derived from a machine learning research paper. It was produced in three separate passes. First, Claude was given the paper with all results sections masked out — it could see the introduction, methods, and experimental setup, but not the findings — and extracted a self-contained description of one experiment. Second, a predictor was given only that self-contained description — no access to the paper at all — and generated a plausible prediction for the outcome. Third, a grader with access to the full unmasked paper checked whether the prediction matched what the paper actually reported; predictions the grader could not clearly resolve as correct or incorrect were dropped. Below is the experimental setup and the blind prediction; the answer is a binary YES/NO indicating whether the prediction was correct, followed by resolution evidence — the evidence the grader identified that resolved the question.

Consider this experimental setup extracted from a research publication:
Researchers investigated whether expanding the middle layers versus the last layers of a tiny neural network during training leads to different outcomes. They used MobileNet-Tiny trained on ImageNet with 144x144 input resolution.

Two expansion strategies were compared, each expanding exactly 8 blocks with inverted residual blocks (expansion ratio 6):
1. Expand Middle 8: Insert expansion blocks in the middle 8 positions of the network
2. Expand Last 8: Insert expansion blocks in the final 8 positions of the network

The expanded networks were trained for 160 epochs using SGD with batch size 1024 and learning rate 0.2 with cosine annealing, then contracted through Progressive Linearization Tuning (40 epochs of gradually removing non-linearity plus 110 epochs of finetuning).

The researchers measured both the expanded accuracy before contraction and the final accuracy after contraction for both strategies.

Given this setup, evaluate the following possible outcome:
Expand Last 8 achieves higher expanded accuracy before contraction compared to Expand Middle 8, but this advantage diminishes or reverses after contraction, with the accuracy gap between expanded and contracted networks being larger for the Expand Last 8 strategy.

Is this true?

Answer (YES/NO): YES